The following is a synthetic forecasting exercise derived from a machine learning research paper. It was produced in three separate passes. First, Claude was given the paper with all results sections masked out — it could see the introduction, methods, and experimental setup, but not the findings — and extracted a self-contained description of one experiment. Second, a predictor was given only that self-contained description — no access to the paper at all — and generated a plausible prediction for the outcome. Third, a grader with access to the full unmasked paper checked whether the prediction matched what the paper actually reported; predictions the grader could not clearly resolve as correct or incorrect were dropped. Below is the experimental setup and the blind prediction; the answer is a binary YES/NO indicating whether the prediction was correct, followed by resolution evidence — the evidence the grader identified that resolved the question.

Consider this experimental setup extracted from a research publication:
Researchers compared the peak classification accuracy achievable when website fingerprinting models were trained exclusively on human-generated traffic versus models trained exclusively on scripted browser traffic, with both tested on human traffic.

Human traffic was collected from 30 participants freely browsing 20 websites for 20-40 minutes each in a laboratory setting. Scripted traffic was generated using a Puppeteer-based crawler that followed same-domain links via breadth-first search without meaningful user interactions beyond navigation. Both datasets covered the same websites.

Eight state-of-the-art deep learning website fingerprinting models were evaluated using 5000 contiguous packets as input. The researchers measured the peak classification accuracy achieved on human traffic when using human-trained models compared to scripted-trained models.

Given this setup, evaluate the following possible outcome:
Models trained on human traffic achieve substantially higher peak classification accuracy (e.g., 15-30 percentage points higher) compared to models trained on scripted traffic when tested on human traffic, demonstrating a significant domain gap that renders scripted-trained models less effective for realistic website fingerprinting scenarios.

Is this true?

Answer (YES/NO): NO